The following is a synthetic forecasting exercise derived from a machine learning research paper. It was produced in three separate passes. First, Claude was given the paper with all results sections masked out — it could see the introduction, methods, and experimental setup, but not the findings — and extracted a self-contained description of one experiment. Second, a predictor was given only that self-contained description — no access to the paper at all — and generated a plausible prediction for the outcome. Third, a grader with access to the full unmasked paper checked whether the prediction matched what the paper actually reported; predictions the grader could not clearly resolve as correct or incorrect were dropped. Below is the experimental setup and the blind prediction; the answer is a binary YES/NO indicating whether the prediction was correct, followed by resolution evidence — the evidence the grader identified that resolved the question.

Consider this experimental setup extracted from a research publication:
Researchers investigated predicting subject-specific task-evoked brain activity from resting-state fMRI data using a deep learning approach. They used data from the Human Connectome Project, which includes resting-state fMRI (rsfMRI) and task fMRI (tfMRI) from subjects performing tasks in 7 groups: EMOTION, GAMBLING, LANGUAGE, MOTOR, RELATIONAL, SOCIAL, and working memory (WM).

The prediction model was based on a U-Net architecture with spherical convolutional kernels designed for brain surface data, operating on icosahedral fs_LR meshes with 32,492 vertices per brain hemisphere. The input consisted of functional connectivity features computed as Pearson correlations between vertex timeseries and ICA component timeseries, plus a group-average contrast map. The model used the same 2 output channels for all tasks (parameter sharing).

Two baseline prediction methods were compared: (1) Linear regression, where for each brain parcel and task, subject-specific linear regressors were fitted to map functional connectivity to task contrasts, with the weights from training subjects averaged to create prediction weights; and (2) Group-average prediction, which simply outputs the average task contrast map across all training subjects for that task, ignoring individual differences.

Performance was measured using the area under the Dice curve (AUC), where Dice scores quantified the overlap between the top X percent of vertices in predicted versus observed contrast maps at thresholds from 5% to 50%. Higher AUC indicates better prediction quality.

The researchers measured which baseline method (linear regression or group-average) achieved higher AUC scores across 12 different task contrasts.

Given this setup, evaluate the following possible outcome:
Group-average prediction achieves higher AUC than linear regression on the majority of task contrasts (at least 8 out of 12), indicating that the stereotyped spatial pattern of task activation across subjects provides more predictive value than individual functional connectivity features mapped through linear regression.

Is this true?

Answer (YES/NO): YES